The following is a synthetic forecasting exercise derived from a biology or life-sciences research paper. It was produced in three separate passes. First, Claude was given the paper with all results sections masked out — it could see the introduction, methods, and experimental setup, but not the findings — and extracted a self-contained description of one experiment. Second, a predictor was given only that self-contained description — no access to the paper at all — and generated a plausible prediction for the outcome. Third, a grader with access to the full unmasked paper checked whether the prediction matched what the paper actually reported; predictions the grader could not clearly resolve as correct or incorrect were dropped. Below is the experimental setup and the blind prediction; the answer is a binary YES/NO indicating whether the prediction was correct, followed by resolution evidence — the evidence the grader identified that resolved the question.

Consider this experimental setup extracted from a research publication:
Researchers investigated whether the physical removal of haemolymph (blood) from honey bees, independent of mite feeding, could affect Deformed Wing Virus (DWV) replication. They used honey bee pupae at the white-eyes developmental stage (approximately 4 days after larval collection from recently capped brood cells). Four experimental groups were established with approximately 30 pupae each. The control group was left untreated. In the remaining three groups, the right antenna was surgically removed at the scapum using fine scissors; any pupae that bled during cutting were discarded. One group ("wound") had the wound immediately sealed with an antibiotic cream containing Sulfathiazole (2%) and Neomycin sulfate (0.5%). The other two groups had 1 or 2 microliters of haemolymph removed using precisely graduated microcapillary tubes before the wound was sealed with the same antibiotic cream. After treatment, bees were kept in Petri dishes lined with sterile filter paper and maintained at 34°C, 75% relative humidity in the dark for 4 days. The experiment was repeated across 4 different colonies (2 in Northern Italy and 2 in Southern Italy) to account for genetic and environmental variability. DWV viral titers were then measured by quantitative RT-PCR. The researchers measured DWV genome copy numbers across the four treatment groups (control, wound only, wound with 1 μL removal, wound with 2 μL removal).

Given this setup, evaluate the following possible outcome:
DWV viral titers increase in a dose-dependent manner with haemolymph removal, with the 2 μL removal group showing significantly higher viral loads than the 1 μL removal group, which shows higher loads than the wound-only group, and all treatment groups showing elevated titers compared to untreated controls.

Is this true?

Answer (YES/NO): YES